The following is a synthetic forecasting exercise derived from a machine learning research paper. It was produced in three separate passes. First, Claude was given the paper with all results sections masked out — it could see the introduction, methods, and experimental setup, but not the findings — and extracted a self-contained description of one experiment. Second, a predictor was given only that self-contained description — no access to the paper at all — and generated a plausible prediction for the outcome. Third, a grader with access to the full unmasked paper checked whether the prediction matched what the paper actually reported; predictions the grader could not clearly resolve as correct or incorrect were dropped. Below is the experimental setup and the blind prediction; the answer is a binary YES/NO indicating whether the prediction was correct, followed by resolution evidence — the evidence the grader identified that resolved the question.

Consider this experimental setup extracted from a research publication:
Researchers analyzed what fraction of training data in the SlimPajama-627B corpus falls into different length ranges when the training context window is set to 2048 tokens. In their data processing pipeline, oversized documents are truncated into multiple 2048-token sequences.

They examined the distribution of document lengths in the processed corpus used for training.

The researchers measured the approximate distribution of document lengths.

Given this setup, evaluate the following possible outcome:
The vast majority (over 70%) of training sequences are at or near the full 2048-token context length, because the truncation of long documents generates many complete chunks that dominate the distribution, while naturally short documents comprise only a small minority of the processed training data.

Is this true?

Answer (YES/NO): NO